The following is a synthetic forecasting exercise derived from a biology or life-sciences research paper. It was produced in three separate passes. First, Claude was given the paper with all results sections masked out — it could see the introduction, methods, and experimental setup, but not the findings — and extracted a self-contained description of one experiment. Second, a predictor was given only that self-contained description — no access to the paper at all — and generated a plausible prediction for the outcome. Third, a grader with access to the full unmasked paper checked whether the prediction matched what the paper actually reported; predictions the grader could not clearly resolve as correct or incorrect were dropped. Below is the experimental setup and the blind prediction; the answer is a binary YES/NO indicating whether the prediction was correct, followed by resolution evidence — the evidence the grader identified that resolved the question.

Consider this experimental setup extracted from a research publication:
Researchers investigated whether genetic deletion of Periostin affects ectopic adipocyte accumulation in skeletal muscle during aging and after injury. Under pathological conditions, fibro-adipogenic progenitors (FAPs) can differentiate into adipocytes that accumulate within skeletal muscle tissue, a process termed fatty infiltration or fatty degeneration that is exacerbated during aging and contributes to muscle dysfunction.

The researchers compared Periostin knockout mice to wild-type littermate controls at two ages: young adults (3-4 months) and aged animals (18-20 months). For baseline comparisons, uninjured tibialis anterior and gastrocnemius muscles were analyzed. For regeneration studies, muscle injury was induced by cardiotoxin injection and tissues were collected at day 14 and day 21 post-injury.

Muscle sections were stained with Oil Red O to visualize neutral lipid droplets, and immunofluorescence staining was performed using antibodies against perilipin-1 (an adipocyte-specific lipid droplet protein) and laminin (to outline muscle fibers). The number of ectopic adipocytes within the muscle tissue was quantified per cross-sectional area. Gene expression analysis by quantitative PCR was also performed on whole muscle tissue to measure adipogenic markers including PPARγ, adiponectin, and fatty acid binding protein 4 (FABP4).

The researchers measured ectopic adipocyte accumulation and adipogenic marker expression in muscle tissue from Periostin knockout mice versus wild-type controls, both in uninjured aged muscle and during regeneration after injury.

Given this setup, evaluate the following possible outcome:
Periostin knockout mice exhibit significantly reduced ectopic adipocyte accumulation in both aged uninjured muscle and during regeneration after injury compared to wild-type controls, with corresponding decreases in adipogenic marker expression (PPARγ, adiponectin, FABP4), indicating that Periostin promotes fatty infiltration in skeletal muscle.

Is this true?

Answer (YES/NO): NO